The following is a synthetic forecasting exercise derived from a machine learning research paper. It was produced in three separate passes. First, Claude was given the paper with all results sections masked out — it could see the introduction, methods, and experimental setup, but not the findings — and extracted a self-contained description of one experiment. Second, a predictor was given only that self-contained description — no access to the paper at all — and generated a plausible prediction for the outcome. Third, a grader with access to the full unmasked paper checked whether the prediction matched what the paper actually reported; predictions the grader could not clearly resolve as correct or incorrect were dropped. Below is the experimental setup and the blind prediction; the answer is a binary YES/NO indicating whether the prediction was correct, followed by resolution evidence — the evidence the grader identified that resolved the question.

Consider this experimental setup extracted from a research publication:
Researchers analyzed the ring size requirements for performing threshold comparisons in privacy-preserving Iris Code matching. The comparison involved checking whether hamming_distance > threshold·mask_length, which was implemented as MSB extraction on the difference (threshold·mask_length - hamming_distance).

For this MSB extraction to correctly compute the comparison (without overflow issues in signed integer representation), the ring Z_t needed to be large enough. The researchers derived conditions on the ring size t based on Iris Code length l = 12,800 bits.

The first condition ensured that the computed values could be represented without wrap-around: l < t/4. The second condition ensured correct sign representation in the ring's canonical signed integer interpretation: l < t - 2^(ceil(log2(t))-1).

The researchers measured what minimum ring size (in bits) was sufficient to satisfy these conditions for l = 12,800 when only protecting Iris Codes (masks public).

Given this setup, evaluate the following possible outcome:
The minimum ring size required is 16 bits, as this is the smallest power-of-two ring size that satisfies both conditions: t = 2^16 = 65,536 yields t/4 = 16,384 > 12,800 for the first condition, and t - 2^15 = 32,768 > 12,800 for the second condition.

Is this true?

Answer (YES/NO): YES